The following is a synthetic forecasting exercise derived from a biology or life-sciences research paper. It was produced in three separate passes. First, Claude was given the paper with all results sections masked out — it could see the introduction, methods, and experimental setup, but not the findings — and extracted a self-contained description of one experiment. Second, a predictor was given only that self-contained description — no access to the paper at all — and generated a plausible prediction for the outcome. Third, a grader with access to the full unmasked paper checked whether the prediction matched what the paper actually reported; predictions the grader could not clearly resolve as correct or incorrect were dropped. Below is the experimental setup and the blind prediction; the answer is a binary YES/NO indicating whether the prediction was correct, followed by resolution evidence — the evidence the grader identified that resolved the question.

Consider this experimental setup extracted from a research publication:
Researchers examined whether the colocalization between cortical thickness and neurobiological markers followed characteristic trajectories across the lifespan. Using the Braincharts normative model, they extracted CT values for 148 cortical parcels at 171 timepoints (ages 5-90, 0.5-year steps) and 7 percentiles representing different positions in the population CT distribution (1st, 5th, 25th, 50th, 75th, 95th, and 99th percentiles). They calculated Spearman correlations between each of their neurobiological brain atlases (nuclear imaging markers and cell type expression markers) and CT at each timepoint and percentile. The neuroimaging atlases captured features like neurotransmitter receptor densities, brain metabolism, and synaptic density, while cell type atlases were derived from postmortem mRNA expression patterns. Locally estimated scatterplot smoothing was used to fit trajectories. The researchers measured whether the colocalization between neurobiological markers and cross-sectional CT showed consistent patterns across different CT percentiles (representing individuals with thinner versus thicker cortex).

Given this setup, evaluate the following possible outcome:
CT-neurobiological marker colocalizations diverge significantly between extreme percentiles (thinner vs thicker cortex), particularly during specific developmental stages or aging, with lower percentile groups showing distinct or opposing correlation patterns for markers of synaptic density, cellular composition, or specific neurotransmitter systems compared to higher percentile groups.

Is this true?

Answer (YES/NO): NO